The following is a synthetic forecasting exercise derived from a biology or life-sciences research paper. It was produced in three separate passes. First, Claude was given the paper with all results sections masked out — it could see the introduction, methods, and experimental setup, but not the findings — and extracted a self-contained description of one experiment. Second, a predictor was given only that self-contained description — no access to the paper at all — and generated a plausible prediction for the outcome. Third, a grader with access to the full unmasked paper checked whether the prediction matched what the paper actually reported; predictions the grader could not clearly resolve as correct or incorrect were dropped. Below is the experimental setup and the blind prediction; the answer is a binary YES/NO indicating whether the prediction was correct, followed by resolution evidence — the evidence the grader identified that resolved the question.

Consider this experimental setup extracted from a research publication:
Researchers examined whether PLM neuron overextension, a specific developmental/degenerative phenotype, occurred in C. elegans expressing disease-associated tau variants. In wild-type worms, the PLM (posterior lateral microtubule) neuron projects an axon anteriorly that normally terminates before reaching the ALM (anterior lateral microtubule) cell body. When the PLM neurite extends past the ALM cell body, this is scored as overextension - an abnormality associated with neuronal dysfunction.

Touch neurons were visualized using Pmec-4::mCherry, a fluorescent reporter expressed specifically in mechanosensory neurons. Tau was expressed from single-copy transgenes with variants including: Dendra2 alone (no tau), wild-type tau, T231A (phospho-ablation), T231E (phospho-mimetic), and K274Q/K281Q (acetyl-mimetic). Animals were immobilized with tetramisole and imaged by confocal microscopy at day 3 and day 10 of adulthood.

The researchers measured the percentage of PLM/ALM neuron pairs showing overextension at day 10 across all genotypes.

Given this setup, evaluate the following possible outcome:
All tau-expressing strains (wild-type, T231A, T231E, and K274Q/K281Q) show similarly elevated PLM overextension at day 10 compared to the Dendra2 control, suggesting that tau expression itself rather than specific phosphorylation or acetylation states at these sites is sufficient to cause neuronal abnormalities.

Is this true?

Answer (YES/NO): NO